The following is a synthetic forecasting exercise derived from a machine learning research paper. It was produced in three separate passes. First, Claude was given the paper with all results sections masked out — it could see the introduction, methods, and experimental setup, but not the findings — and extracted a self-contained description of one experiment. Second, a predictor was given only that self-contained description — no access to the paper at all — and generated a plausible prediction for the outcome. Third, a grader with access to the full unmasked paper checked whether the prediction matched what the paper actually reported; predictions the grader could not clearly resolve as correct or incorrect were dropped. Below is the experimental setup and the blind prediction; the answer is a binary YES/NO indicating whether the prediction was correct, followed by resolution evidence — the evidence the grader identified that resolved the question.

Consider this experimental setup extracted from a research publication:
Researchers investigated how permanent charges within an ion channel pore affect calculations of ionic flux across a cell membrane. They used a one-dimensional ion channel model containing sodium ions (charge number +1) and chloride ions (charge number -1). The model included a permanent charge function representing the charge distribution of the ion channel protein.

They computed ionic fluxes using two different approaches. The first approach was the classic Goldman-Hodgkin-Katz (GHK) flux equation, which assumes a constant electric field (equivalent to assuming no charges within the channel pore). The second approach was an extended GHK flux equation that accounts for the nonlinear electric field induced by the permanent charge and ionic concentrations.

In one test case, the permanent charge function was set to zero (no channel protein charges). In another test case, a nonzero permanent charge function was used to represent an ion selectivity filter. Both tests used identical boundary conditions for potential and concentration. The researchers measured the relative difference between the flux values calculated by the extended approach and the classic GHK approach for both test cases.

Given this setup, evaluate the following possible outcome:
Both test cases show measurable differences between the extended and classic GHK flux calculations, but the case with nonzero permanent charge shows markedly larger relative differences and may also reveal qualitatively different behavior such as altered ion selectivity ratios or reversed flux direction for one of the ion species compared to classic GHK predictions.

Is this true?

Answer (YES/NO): YES